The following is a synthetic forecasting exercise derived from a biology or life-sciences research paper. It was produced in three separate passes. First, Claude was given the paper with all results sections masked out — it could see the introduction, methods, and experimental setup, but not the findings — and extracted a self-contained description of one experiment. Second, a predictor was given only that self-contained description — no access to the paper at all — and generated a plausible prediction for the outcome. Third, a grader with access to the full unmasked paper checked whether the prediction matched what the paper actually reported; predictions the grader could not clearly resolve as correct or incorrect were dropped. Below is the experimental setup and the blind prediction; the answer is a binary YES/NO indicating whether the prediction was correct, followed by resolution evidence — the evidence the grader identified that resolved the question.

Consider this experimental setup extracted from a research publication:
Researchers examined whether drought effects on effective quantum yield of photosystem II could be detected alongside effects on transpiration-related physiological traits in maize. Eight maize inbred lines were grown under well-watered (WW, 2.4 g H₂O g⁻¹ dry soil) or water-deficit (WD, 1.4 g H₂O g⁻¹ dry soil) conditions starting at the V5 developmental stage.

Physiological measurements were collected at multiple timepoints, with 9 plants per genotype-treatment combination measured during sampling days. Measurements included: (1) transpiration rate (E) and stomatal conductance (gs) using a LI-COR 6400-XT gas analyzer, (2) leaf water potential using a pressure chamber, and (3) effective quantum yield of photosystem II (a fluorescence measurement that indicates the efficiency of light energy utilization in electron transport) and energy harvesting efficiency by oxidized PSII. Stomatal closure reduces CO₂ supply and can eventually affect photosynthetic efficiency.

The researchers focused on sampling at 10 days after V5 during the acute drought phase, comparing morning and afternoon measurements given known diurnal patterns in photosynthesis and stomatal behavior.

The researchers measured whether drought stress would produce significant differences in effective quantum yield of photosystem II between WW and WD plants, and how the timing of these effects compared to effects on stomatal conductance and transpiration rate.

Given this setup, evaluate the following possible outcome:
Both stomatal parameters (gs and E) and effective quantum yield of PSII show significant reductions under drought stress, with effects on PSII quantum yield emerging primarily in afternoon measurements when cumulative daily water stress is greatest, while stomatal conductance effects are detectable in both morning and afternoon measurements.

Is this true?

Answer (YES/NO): NO